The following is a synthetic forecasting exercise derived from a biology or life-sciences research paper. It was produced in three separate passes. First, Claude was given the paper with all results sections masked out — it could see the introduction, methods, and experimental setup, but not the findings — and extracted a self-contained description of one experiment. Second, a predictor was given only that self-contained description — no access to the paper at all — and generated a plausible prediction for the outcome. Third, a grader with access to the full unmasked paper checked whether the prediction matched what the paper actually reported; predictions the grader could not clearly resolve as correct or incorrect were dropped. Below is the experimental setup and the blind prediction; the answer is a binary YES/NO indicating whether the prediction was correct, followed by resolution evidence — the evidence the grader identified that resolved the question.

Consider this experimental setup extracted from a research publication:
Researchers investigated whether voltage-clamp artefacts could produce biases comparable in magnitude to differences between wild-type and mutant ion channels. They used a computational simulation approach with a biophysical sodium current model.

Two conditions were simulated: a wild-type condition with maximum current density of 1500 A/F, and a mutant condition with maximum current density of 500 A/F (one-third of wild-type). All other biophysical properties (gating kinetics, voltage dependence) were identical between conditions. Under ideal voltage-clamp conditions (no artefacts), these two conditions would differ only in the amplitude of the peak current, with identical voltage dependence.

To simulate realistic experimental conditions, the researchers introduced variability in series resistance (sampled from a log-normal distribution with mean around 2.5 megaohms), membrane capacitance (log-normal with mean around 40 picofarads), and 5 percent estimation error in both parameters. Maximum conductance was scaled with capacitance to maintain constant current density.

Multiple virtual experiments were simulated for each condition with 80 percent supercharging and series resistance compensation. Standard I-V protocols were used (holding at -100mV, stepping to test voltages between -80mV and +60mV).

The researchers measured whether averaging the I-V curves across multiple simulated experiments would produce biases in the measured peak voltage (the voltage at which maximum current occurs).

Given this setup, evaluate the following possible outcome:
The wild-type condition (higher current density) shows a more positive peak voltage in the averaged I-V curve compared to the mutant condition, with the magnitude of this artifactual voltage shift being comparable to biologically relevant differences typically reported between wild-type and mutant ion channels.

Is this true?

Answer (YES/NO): NO